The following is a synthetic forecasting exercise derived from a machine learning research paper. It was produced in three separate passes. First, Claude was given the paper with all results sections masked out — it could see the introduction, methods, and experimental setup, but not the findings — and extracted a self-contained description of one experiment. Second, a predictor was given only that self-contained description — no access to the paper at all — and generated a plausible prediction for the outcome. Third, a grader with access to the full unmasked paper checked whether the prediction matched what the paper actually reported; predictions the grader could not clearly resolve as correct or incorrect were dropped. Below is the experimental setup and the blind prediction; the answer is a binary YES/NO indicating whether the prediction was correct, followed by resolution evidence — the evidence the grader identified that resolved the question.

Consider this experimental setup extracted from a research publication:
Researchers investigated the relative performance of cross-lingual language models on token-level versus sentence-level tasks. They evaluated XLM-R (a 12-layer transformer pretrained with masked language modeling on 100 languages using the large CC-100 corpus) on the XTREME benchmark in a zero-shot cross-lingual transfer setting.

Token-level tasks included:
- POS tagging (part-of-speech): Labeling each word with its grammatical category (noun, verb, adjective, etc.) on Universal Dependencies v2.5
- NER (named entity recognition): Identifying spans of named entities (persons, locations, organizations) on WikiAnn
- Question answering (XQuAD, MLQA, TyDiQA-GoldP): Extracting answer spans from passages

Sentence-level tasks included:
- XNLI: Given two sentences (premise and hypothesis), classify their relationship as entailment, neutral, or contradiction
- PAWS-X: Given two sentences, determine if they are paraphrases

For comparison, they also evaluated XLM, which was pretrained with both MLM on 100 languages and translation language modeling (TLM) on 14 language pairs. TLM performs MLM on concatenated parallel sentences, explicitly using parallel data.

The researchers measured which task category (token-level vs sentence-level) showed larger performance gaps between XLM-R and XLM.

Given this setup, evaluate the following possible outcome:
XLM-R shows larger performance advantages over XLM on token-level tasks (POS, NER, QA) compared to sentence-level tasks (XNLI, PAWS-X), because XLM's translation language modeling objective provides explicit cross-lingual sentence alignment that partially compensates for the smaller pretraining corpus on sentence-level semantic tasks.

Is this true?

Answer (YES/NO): YES